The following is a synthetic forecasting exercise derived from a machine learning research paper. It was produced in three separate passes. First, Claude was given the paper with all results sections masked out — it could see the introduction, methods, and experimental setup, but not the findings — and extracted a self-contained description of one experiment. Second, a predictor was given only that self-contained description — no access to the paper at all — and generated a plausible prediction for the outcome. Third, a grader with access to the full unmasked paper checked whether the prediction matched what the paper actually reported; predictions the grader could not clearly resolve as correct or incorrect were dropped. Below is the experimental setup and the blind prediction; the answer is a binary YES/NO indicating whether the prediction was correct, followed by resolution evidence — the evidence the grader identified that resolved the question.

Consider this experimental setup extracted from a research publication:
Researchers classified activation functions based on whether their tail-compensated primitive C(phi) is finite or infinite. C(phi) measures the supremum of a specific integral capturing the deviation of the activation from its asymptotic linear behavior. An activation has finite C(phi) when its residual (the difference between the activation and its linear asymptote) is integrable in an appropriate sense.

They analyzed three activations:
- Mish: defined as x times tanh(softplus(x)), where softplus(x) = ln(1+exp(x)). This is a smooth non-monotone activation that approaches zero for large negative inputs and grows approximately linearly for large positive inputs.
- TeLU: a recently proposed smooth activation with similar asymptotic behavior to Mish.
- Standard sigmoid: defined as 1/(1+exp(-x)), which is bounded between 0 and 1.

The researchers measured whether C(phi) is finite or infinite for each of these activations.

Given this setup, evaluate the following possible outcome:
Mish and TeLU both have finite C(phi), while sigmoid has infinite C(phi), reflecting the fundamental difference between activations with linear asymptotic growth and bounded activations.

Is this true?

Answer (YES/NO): YES